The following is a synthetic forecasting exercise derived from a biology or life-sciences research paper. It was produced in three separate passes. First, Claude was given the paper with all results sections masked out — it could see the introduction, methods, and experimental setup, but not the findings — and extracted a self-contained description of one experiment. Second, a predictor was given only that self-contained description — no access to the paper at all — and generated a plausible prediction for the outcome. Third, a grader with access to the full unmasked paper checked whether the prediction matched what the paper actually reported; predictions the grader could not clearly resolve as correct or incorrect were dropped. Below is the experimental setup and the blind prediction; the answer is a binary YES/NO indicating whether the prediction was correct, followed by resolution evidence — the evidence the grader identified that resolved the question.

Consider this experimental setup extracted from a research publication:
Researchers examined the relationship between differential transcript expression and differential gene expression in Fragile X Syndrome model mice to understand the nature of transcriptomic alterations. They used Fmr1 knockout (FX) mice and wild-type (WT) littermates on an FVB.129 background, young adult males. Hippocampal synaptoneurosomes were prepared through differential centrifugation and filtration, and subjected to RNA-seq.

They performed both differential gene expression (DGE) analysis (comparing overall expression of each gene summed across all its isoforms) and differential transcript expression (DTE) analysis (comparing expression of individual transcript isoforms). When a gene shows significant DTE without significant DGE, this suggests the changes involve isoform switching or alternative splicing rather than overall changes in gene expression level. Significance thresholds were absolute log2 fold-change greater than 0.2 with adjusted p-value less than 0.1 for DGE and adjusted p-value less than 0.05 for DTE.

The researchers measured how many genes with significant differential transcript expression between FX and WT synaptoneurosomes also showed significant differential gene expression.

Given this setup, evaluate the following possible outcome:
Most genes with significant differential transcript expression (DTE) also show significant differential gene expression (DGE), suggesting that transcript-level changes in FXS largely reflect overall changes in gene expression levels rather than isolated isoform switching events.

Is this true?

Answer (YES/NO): NO